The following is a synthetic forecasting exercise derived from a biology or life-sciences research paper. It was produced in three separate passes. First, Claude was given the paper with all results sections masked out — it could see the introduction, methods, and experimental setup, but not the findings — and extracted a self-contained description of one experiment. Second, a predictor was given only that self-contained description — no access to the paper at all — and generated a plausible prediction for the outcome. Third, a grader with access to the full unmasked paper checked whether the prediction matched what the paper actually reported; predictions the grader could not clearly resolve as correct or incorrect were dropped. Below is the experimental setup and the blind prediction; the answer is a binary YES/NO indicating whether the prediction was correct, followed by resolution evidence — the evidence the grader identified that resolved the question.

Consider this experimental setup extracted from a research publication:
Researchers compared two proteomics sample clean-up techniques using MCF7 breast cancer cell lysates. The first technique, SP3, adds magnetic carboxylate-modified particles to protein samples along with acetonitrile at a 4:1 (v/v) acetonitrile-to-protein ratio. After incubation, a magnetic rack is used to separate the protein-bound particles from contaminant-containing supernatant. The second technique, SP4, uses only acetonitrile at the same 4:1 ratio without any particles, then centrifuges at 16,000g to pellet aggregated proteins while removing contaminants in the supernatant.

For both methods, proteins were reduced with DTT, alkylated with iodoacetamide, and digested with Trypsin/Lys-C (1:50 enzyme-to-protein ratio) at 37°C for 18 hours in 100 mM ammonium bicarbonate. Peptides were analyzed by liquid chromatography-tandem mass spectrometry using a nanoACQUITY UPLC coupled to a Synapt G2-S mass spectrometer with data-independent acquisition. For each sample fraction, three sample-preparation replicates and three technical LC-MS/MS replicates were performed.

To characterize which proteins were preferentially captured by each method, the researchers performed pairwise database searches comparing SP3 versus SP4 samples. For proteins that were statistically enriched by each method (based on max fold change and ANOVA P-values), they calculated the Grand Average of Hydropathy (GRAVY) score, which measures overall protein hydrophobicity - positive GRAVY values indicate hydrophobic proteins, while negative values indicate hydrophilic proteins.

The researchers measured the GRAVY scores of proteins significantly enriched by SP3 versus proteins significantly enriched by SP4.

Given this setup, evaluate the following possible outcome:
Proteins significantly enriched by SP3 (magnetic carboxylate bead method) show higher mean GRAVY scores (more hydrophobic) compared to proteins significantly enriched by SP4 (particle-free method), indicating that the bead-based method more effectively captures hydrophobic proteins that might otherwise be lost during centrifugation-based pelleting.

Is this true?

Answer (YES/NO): NO